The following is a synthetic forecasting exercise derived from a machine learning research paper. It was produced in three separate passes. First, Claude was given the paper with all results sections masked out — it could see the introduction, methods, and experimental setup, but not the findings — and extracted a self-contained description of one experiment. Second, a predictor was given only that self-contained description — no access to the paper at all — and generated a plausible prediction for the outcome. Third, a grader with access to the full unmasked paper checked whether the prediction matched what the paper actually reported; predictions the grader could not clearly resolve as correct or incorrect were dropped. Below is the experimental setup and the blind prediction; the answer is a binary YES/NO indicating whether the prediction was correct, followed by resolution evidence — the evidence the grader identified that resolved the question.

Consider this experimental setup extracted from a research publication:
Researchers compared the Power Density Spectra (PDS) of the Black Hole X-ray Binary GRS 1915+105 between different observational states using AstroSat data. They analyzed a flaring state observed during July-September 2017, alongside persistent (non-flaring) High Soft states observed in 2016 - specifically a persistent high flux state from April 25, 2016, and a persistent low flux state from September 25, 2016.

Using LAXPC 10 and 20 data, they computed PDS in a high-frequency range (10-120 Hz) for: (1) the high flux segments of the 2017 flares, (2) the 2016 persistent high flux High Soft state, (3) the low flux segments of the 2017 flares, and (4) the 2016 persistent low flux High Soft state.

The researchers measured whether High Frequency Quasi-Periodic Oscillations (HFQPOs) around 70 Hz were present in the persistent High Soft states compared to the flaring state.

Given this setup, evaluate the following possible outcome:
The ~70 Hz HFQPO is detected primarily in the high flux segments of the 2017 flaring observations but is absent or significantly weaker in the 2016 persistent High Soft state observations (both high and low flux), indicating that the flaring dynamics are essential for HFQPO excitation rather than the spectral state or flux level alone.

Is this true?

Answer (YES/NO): NO